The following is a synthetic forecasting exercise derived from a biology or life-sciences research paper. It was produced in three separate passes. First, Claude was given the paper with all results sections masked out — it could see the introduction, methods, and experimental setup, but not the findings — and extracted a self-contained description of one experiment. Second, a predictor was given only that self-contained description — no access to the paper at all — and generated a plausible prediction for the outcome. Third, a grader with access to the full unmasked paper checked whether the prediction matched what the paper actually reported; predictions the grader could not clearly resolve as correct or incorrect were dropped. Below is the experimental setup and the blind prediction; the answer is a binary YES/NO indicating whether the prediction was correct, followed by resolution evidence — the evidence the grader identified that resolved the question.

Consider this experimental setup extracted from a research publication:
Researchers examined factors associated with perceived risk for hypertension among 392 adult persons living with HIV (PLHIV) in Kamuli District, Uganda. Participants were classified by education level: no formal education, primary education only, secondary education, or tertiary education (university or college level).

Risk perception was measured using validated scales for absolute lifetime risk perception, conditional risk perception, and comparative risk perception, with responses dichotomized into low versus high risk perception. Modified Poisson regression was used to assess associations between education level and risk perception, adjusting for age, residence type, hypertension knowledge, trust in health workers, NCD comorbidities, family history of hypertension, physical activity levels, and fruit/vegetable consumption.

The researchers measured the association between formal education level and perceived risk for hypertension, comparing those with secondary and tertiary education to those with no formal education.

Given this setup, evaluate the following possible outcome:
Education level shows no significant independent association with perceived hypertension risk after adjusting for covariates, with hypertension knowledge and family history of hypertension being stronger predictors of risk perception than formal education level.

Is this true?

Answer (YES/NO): NO